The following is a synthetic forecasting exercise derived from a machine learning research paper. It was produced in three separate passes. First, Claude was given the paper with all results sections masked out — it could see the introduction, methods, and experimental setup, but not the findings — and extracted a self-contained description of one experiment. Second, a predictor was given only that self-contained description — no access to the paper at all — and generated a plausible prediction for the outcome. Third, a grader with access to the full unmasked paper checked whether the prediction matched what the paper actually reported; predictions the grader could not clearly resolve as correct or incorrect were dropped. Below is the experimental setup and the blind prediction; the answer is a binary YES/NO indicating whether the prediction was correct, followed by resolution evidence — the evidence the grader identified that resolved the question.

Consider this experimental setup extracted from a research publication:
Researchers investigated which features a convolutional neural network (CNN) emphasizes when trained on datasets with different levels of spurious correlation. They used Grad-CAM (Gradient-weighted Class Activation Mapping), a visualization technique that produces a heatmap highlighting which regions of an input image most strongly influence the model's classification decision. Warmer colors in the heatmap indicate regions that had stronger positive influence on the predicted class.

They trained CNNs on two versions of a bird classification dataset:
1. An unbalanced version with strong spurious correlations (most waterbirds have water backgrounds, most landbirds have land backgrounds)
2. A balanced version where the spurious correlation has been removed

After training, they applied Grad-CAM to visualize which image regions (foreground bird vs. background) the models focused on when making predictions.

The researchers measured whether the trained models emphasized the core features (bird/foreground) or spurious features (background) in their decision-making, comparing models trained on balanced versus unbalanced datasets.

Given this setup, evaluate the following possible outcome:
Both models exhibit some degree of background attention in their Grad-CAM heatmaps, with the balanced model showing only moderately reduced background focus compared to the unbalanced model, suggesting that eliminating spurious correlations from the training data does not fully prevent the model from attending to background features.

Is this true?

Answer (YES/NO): NO